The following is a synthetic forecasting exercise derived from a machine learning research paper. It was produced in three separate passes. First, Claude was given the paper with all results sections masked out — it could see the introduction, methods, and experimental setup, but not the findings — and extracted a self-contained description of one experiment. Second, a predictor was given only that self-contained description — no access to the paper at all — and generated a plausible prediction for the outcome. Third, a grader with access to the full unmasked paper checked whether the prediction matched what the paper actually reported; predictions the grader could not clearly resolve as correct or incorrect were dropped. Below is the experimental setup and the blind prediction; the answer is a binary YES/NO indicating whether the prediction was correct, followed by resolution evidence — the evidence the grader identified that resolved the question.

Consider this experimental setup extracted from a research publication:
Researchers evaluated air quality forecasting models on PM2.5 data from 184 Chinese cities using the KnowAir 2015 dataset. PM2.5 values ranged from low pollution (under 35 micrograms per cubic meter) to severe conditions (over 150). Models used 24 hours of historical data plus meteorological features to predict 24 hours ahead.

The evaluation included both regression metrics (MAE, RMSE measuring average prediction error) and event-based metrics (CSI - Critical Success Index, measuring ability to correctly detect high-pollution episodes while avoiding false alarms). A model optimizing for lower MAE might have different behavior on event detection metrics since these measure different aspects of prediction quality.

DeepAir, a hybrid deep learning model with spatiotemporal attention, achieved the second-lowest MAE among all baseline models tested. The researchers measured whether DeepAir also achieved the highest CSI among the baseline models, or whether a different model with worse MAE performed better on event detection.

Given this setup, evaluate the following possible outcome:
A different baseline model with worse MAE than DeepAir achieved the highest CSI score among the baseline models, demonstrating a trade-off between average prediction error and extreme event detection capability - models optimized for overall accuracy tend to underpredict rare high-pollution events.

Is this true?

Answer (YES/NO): NO